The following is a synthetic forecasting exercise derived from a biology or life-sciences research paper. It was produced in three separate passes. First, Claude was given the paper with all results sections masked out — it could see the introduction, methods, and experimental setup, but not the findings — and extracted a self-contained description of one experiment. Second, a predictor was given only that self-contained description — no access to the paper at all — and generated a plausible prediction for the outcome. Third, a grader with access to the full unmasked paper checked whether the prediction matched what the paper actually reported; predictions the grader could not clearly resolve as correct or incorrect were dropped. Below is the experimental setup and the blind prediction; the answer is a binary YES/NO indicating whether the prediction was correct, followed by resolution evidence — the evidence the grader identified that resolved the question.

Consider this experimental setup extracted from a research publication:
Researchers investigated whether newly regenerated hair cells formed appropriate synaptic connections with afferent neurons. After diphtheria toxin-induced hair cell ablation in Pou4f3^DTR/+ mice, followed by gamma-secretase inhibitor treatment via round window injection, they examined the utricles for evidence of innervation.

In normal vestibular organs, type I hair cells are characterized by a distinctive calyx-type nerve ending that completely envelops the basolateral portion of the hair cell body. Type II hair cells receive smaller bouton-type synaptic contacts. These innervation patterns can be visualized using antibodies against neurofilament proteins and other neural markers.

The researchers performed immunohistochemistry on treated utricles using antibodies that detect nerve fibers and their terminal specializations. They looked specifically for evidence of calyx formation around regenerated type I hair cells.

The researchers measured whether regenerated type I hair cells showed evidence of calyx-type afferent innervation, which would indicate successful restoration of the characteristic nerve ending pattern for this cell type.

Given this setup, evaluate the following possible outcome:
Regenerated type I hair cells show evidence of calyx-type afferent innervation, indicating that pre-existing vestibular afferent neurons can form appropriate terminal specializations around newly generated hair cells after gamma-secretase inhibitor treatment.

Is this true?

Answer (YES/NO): YES